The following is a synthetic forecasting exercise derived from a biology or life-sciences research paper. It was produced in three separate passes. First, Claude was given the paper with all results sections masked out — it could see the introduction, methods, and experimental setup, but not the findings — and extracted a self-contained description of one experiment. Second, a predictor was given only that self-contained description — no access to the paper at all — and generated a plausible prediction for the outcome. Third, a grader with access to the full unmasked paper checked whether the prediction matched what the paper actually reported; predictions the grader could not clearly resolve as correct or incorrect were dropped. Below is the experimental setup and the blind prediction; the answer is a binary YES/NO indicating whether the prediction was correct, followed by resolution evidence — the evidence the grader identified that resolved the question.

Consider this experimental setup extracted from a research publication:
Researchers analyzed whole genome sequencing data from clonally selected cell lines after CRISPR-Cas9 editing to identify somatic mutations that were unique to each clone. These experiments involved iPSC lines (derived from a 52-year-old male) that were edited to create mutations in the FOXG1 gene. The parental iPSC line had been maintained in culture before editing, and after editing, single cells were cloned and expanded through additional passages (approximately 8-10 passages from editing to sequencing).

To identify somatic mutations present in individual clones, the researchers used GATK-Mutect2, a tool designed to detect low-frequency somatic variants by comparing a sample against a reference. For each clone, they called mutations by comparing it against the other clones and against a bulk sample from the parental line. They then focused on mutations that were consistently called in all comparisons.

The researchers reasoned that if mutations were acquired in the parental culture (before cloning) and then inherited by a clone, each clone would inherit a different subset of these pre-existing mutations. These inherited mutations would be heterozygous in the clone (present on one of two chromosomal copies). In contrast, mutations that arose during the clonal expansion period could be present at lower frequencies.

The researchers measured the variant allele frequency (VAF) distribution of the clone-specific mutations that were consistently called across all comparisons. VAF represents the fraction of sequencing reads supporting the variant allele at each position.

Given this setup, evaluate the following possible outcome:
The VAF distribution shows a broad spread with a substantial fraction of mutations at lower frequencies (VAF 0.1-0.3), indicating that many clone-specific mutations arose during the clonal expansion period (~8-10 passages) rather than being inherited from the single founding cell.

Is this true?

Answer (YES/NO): NO